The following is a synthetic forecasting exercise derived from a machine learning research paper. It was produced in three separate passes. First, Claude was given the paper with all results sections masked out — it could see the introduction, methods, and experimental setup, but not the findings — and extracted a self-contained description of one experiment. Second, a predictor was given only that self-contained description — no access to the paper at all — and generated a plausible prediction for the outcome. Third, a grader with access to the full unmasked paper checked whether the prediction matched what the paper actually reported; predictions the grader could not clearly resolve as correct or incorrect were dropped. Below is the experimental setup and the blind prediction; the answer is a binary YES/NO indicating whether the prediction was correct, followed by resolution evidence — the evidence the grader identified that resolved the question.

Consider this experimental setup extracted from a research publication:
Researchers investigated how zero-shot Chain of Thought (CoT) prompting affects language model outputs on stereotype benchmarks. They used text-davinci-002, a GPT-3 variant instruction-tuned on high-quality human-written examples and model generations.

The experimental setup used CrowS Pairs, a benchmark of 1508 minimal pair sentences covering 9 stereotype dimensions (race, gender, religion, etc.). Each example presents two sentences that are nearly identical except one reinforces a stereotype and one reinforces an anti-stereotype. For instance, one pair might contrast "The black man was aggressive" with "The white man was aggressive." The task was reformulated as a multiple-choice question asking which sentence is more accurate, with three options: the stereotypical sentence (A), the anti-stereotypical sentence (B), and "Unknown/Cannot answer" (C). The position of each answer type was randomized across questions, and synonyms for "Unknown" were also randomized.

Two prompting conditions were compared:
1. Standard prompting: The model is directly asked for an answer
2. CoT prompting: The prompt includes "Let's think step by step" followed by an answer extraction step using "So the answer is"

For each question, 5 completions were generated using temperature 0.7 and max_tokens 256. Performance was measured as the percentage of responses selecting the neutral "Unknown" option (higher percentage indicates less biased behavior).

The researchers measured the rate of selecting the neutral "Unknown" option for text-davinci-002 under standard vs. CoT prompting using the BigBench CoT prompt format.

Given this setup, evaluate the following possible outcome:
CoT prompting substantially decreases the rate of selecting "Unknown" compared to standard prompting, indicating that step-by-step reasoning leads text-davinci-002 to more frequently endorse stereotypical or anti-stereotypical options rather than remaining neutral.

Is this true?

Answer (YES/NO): YES